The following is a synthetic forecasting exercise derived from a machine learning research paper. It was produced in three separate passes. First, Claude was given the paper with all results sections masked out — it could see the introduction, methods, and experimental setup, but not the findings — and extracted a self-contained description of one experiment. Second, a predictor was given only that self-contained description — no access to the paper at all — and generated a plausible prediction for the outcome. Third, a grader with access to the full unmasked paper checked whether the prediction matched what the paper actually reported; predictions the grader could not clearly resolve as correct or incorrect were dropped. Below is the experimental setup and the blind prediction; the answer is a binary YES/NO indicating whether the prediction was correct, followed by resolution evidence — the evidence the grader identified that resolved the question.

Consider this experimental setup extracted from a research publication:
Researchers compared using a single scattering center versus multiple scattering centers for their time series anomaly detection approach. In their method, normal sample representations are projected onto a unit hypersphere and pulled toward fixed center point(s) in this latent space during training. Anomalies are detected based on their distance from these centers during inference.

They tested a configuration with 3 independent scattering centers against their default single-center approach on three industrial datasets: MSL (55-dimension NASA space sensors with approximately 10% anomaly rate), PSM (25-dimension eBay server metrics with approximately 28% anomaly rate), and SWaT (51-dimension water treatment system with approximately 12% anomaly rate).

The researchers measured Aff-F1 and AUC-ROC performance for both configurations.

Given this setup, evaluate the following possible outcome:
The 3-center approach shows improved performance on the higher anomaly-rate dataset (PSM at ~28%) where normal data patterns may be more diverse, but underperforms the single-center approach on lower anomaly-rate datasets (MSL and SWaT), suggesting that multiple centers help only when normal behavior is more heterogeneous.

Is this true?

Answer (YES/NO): NO